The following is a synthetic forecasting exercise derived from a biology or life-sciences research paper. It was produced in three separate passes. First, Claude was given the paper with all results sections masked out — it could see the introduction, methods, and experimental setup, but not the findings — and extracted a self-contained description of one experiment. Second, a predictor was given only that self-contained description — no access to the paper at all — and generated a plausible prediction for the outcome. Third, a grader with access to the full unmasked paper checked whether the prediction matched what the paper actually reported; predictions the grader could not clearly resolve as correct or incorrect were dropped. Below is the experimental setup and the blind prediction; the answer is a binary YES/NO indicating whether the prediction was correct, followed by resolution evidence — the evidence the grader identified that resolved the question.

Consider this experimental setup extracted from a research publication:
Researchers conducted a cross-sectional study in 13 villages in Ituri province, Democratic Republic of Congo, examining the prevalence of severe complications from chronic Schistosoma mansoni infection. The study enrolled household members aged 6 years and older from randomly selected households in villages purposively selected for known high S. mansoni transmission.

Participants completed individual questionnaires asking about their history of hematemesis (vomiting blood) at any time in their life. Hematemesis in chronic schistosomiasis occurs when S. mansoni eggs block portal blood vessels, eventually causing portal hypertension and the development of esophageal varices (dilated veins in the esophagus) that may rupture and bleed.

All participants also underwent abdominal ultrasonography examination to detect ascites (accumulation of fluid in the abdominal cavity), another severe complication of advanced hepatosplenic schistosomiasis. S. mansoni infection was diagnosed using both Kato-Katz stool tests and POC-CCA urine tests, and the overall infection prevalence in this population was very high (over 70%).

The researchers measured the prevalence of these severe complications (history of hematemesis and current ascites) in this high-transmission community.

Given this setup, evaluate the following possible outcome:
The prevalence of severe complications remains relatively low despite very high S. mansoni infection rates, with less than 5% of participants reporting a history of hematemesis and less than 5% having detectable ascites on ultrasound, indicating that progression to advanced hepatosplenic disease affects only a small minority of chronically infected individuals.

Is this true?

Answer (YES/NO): YES